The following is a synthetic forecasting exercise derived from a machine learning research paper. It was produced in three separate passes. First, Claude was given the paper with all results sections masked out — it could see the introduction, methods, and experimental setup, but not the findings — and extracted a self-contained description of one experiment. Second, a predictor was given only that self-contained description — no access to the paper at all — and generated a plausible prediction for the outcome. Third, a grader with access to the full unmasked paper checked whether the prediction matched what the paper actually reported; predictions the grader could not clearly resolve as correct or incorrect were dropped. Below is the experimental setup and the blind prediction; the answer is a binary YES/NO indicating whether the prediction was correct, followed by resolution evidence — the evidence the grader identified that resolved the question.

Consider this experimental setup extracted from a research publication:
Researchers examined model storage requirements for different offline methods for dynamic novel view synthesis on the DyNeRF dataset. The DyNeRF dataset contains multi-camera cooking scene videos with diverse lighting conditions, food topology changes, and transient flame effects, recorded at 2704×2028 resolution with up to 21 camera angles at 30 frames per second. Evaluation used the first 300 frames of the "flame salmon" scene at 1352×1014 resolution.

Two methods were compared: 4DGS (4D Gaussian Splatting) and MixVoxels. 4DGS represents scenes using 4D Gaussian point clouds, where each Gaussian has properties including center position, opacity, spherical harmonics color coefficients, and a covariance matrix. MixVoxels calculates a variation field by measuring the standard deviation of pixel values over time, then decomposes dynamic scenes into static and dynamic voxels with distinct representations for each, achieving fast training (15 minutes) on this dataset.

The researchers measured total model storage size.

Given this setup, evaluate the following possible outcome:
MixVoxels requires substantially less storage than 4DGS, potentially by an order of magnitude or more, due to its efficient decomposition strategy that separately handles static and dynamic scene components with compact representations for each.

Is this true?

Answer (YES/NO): NO